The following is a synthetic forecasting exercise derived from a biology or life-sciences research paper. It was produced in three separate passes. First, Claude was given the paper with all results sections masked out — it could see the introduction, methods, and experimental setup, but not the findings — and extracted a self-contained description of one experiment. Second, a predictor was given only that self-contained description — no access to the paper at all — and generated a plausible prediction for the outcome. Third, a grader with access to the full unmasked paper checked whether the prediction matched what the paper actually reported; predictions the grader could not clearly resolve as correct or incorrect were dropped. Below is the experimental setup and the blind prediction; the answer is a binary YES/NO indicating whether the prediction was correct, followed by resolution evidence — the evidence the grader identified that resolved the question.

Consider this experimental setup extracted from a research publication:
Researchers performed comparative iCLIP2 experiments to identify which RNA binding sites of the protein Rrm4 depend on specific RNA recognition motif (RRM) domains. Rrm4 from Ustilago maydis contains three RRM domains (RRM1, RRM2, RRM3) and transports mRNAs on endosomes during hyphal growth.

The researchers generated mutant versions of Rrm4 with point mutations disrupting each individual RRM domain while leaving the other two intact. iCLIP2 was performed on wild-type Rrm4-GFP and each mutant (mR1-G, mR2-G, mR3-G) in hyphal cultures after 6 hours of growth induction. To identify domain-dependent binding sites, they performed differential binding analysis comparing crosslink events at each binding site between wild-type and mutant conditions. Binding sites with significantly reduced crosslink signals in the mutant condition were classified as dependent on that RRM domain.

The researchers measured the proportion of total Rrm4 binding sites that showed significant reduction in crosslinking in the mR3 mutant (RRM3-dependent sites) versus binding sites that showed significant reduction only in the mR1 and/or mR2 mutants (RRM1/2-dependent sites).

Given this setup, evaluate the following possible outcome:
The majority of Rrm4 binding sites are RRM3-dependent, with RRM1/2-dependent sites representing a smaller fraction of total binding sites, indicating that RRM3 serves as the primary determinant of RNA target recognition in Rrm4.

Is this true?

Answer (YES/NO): NO